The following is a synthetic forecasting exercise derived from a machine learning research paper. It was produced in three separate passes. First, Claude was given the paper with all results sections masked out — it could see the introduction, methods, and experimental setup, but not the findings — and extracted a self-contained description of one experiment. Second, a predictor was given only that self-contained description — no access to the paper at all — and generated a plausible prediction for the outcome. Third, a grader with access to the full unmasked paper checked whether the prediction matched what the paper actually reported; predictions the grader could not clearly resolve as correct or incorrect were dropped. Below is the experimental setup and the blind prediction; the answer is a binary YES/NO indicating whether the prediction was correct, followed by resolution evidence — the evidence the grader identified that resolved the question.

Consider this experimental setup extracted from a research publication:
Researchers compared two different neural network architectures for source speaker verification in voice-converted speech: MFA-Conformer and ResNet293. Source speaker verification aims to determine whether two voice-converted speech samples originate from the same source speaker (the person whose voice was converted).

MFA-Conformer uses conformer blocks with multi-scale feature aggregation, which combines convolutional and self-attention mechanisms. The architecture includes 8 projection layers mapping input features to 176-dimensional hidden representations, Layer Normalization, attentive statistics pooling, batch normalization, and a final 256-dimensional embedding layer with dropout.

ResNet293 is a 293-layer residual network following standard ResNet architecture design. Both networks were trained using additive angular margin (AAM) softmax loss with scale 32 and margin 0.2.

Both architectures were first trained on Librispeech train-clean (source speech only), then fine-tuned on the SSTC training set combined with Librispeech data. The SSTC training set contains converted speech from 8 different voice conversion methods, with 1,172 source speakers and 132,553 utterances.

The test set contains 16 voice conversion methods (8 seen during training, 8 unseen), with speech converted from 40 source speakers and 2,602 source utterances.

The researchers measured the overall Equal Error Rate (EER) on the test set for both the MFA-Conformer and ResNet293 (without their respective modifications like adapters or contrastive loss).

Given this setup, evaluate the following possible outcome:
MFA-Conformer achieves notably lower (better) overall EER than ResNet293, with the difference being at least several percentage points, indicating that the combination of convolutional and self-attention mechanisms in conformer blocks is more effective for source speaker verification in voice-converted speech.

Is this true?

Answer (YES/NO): NO